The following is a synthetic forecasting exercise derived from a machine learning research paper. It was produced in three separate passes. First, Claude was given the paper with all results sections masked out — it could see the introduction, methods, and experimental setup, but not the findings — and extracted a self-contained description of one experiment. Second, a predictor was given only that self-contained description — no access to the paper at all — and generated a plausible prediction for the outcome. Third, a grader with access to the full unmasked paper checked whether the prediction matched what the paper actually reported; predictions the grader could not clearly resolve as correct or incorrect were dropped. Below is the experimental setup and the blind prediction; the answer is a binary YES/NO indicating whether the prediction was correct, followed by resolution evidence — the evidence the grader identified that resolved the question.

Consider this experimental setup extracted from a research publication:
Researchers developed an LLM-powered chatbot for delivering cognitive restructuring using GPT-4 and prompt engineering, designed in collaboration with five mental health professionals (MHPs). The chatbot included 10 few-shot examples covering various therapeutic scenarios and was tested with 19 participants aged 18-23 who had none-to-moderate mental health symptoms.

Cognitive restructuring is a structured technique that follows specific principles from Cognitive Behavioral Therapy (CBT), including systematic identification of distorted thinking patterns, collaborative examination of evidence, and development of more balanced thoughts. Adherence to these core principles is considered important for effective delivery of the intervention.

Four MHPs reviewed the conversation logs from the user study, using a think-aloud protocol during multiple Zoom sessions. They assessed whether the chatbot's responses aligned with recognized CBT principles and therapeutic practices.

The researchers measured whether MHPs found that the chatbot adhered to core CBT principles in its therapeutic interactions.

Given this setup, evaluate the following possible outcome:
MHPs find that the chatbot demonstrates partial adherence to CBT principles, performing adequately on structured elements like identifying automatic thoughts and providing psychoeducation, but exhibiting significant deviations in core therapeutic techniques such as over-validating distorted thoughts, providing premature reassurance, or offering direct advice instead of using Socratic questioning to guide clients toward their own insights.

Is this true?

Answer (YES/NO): NO